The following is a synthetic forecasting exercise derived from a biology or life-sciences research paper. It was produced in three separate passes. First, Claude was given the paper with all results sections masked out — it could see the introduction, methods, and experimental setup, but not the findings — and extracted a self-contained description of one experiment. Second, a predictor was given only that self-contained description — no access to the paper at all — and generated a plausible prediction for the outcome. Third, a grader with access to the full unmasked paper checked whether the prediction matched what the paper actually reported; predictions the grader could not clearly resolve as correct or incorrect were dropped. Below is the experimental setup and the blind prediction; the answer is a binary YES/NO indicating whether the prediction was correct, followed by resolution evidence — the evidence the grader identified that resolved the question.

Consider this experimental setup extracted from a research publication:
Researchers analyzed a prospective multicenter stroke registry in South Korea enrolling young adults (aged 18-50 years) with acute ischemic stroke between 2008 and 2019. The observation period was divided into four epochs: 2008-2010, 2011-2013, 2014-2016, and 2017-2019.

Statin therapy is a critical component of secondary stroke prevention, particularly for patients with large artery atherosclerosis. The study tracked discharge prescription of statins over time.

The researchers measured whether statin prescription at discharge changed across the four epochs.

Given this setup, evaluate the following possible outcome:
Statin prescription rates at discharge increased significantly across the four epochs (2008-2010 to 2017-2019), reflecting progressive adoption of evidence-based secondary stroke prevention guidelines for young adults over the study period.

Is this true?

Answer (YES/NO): YES